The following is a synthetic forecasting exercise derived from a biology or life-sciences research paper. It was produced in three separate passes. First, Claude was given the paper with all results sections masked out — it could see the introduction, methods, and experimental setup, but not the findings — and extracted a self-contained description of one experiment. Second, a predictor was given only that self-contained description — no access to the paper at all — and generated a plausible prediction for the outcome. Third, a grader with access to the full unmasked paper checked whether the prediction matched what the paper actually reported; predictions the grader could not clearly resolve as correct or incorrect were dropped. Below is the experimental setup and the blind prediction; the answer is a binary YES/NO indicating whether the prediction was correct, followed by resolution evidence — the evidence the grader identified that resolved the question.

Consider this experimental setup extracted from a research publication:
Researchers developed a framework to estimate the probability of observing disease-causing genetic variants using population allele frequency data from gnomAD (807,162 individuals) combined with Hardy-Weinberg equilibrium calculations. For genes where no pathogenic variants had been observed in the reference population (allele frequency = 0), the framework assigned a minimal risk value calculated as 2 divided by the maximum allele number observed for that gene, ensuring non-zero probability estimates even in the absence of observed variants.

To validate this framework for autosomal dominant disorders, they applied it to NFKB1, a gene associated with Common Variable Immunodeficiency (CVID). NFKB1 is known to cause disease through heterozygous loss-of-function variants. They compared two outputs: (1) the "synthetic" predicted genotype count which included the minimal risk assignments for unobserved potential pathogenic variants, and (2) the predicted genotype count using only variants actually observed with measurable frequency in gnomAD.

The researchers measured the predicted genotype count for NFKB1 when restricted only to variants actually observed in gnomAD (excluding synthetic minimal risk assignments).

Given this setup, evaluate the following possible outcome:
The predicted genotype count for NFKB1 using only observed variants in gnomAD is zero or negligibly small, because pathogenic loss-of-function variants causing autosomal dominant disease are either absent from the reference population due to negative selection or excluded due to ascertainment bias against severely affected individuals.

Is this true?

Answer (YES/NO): YES